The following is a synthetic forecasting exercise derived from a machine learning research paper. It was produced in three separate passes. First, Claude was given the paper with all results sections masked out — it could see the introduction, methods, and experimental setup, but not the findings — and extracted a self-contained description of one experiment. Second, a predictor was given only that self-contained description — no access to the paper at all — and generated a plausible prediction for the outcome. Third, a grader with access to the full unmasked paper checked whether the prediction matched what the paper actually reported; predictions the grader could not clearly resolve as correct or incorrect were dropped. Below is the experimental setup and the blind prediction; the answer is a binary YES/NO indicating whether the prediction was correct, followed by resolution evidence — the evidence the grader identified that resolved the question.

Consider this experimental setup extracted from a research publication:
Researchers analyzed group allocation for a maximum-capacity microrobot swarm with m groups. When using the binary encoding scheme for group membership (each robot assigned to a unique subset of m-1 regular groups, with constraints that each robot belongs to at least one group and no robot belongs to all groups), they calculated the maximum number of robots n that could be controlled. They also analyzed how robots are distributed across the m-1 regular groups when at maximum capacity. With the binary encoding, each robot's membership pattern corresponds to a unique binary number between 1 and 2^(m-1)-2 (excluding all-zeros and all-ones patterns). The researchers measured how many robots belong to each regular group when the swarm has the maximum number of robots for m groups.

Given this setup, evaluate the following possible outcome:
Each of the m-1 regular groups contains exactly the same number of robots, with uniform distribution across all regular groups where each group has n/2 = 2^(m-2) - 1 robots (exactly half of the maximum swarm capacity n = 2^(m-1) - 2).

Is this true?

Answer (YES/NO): YES